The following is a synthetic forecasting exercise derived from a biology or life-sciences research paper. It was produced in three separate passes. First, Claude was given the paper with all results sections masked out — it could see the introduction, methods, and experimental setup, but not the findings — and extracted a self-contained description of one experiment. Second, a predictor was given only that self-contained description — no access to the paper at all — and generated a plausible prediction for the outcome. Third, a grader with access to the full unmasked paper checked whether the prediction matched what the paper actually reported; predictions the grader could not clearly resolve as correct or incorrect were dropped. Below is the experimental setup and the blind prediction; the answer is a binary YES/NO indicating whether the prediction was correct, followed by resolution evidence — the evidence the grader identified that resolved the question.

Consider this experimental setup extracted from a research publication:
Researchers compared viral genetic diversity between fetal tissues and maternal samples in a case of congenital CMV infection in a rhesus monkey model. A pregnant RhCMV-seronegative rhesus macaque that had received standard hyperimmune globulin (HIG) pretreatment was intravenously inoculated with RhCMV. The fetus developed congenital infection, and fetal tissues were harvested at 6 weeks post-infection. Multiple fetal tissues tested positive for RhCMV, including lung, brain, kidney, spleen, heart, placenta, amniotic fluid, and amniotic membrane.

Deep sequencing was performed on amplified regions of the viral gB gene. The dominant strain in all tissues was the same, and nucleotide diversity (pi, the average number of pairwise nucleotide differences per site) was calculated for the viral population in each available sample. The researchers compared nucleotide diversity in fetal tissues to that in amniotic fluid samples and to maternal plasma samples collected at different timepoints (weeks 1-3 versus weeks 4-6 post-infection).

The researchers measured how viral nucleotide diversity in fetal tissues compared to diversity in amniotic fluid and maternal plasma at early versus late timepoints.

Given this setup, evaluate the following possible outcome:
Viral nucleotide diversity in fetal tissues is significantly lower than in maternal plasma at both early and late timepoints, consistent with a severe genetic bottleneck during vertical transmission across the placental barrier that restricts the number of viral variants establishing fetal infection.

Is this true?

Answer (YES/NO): NO